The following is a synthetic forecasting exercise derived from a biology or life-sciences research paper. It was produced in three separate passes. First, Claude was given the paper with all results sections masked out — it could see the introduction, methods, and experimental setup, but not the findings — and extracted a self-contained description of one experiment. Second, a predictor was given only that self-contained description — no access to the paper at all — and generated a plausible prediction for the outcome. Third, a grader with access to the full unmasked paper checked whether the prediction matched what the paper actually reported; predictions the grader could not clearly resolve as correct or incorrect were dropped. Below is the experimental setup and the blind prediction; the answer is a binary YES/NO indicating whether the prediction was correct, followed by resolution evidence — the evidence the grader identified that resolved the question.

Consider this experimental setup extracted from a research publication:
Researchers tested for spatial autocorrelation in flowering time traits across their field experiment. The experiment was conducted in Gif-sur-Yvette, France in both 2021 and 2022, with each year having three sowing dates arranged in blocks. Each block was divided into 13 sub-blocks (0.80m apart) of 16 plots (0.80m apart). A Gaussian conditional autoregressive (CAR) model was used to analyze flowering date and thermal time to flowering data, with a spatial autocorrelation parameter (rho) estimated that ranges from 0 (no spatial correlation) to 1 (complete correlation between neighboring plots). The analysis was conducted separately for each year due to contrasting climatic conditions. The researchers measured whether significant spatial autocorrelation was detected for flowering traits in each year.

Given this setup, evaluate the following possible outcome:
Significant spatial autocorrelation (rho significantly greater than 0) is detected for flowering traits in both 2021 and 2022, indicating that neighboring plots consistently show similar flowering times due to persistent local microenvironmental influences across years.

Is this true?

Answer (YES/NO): NO